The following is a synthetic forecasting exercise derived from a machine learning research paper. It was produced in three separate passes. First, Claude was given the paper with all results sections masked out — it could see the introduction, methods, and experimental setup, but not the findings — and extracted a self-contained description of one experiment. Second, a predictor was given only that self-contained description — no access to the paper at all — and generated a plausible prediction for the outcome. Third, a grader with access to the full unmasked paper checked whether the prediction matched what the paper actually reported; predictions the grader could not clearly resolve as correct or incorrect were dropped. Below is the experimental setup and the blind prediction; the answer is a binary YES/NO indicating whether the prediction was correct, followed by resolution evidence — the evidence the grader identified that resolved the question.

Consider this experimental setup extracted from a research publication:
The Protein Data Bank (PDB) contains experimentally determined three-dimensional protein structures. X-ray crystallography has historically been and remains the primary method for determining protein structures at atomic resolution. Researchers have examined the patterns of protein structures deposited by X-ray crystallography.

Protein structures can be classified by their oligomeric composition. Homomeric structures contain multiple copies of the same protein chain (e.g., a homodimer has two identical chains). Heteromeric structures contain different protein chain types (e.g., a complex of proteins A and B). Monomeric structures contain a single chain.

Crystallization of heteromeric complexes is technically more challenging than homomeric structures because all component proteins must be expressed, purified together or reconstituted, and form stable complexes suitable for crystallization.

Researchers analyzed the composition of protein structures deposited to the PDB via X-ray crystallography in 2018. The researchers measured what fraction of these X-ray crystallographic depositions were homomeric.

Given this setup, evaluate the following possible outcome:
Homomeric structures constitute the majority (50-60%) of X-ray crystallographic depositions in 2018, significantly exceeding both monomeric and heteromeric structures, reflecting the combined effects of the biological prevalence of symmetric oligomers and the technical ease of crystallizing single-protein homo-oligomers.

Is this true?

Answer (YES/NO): NO